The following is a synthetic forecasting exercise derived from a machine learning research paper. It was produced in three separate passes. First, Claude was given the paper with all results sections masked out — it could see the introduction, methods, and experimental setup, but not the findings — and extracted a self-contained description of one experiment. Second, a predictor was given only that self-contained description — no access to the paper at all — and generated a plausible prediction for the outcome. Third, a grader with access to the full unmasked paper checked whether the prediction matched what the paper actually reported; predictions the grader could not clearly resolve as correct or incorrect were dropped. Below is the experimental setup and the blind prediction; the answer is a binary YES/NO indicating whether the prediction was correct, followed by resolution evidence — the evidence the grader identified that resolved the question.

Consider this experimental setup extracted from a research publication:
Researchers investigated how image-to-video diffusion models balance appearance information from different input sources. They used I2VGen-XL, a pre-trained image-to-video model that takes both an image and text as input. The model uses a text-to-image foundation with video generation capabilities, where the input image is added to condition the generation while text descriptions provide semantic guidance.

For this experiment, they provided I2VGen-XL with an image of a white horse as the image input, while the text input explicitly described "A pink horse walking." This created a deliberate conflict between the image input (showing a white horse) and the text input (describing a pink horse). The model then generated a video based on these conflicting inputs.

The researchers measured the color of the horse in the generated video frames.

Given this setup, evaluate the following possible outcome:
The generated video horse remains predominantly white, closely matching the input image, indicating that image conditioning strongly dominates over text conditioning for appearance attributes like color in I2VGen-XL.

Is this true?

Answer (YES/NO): YES